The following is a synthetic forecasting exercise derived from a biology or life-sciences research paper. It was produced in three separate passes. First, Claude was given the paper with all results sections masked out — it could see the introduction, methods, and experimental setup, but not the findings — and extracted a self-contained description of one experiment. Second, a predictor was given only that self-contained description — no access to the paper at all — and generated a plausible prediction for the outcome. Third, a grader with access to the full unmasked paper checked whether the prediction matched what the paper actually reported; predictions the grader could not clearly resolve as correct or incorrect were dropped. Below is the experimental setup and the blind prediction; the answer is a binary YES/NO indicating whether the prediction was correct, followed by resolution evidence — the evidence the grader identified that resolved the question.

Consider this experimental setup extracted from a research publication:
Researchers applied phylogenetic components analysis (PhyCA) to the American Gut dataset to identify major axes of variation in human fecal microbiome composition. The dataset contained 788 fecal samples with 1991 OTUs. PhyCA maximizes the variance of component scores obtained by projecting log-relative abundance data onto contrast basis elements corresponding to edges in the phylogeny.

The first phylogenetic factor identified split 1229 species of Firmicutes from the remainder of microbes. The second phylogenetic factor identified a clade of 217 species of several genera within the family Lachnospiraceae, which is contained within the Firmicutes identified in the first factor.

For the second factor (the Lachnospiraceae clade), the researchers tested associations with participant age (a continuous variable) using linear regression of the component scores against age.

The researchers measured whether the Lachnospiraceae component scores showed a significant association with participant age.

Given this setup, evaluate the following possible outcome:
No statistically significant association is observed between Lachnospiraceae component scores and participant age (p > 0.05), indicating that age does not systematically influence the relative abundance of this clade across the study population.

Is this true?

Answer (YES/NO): NO